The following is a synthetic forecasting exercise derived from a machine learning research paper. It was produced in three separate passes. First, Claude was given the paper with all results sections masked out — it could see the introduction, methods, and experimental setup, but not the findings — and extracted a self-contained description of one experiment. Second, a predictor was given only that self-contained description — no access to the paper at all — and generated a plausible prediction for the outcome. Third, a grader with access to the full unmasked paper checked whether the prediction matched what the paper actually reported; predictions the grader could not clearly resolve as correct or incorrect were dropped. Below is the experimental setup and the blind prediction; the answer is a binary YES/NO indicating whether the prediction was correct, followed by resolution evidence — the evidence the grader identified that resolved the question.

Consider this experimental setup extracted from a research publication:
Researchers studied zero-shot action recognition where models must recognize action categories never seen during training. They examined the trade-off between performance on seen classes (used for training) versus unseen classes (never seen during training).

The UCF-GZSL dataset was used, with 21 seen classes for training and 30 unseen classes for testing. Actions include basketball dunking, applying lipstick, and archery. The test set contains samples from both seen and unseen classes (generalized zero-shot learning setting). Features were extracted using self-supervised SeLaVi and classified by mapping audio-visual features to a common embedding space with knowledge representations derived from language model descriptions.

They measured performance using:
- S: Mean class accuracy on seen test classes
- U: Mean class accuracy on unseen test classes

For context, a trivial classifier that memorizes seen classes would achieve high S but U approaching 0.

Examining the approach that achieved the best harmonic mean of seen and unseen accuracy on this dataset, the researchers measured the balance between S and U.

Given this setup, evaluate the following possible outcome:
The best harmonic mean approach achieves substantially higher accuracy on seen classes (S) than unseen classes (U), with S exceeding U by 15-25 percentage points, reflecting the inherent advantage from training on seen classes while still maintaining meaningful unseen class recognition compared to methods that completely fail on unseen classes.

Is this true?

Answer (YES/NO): NO